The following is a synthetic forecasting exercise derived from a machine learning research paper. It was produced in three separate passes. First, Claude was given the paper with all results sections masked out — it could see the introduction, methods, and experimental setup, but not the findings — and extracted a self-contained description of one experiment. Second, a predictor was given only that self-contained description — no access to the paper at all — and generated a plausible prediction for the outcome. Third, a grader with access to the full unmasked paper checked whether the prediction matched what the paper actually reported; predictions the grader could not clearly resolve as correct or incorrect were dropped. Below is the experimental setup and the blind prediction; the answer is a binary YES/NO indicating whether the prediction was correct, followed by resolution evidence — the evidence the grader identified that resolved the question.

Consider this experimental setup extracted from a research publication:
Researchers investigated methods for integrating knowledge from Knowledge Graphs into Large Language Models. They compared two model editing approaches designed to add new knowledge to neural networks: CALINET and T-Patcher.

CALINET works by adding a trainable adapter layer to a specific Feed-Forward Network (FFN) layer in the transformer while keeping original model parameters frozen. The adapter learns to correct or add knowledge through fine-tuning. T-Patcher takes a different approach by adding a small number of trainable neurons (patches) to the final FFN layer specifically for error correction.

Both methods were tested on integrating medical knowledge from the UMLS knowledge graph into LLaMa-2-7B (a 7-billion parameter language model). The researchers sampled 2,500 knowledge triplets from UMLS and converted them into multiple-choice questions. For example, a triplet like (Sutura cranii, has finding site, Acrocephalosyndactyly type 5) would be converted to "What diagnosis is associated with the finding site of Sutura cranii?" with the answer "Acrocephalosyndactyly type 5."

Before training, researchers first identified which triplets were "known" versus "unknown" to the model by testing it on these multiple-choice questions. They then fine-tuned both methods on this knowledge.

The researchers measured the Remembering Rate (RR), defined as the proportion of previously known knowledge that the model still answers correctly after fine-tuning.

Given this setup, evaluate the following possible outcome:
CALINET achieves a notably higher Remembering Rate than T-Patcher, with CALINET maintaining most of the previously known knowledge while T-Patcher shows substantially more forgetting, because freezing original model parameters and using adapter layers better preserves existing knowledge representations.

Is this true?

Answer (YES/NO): NO